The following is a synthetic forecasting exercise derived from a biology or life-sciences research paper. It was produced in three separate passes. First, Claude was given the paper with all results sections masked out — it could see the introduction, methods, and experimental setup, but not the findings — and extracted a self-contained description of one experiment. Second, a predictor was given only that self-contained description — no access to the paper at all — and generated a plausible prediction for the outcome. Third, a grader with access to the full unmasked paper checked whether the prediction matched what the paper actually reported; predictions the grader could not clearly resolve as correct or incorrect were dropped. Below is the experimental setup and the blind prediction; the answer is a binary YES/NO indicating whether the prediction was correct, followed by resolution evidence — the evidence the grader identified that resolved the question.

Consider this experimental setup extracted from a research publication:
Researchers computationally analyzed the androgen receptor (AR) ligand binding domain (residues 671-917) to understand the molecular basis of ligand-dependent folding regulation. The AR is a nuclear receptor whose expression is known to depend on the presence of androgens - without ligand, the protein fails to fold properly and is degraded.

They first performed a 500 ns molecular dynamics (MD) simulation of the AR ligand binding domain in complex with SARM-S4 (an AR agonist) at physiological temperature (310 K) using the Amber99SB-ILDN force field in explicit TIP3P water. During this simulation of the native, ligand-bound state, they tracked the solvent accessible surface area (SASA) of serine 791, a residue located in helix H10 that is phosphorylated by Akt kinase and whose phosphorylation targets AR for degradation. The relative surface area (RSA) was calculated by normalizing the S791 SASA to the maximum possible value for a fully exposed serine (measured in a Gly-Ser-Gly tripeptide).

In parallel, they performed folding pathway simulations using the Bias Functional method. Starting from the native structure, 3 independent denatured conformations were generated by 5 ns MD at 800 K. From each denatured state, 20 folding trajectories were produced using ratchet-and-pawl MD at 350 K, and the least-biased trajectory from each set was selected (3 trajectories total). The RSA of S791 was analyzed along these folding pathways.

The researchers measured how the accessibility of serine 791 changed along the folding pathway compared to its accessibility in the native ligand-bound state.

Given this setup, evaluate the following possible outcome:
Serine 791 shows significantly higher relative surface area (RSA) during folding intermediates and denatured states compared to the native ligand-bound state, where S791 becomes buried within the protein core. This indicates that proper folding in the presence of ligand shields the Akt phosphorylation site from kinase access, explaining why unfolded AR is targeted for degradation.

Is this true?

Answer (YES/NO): NO